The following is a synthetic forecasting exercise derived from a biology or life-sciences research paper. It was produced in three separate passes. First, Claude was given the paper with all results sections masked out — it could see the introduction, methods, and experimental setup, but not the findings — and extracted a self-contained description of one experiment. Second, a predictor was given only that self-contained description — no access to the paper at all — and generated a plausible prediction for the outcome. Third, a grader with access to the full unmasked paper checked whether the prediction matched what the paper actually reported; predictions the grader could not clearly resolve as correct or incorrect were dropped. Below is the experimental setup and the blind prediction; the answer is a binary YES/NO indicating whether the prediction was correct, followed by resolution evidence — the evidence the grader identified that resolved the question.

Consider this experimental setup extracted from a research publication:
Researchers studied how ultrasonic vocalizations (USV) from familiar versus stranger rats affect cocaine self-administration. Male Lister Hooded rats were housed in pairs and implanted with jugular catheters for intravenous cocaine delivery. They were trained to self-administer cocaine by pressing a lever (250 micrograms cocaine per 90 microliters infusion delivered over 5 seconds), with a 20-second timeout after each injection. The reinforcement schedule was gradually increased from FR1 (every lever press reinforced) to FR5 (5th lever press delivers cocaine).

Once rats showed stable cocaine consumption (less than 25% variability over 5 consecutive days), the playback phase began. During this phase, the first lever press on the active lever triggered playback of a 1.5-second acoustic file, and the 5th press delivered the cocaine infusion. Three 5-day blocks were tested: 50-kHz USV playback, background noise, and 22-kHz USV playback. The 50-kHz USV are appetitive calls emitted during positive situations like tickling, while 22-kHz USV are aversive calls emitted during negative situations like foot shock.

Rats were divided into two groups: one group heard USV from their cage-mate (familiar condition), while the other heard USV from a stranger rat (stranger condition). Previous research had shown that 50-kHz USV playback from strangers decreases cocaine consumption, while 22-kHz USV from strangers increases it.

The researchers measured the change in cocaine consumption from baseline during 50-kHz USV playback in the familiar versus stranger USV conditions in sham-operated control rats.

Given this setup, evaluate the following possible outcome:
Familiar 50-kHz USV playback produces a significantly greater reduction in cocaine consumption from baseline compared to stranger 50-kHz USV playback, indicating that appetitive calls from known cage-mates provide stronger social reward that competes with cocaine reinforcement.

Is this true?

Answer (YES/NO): NO